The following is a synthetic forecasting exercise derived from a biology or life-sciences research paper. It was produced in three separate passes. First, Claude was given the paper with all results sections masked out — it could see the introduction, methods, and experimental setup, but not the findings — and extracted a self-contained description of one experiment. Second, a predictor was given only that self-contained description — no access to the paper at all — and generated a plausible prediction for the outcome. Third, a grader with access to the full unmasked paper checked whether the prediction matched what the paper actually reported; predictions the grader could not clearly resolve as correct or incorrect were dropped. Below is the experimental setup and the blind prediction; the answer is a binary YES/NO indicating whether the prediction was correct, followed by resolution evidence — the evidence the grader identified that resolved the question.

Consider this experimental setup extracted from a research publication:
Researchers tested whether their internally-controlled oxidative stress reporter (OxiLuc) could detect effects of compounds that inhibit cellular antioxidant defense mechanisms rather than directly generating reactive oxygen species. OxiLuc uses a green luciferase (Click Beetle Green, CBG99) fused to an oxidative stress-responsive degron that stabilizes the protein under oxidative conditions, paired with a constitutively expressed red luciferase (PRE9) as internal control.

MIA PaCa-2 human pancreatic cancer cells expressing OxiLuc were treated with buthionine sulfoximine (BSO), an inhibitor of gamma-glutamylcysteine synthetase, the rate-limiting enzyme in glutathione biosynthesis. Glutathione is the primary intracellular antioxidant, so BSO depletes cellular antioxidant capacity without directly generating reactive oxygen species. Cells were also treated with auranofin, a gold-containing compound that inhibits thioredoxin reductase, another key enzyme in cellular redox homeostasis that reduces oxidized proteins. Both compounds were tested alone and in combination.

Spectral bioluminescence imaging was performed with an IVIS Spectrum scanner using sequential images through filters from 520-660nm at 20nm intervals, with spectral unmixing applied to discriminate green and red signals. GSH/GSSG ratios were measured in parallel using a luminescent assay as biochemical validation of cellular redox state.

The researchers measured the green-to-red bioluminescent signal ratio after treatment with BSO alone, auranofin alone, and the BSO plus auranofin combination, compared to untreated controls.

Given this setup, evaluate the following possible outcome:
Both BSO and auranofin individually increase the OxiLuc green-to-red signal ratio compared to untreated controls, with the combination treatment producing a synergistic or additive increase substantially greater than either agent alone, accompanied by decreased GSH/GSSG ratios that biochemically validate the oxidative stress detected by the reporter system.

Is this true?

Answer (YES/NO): NO